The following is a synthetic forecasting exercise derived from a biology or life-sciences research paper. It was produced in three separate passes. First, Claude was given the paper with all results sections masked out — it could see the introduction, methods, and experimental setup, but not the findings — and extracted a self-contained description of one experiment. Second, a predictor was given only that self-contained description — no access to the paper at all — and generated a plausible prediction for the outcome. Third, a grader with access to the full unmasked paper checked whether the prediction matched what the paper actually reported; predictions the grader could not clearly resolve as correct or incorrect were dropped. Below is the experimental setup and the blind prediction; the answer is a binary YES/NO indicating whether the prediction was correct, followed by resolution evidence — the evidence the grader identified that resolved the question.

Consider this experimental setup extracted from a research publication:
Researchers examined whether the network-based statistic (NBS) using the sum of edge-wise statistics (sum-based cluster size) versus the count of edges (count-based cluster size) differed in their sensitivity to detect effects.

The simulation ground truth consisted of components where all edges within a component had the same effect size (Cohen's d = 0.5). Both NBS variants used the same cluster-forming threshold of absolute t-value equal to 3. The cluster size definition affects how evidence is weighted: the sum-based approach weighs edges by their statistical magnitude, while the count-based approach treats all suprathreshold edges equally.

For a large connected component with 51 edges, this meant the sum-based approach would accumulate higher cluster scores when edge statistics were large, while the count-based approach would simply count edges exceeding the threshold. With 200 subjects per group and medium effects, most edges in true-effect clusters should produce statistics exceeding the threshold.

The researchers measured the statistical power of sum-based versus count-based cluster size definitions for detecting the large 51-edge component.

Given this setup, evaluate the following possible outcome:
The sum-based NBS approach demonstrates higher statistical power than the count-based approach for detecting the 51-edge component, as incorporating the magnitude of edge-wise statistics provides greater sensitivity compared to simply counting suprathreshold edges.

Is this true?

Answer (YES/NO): NO